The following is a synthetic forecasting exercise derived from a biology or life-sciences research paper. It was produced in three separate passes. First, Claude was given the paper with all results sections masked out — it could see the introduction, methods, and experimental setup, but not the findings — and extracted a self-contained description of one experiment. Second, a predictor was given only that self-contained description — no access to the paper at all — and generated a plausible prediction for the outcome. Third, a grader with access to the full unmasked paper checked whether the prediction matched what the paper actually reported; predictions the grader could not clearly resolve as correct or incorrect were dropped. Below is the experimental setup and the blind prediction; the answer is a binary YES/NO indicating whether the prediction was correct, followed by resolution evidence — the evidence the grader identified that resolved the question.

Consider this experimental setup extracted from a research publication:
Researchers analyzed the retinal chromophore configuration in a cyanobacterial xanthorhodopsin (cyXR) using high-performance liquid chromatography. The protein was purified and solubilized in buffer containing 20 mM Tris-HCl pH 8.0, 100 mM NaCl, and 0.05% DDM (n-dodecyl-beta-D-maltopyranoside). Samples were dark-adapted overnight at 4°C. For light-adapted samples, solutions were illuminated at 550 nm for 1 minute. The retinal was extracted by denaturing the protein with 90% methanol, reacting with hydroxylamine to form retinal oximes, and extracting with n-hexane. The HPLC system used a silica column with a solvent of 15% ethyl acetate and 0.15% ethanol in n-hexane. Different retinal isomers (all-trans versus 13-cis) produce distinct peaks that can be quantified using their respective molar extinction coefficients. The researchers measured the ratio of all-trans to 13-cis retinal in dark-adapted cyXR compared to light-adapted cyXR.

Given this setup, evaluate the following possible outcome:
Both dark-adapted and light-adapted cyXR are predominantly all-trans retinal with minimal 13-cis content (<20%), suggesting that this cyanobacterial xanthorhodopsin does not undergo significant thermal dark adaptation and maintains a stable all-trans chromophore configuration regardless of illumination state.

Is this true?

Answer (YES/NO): NO